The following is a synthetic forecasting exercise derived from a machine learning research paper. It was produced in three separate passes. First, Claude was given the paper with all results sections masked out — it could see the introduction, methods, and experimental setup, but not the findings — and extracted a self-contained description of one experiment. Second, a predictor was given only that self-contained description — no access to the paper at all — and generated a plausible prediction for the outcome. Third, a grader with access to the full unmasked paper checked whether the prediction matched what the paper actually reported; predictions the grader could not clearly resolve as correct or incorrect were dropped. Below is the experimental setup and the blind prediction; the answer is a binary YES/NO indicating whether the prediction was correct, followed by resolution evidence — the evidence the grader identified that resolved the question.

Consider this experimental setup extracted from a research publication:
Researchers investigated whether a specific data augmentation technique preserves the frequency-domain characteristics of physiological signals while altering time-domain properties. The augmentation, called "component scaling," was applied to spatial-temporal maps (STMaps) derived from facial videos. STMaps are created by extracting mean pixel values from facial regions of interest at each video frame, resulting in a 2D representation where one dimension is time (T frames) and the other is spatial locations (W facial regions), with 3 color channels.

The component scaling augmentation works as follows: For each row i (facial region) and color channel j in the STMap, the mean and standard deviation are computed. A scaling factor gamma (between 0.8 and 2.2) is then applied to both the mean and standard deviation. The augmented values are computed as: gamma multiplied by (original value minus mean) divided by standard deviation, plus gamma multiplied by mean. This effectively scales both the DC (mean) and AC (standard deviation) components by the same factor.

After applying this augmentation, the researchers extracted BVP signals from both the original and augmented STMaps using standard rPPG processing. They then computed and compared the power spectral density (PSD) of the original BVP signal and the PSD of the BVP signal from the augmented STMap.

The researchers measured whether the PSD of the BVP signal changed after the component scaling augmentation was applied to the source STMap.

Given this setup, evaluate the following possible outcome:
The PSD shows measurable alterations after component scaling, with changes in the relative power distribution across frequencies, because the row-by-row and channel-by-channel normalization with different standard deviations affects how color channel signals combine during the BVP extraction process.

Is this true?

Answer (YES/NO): NO